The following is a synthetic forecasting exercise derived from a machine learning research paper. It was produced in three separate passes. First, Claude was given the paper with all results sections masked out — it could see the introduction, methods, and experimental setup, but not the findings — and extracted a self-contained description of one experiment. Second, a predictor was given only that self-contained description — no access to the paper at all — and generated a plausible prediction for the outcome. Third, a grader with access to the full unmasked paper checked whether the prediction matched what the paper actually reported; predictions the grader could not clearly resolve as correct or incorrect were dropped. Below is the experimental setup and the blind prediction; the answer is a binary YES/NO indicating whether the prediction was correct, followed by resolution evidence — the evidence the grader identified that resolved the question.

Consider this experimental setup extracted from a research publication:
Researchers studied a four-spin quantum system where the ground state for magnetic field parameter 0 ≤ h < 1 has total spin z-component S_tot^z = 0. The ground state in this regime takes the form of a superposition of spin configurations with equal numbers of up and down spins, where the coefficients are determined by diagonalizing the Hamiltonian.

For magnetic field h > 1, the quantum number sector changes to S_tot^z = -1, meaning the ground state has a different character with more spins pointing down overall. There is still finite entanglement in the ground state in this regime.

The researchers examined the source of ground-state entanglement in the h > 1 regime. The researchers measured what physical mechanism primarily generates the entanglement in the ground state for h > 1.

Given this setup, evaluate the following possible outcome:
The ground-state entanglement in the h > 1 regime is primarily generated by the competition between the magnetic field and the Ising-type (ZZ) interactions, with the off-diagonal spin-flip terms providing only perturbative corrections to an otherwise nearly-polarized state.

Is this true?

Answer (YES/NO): NO